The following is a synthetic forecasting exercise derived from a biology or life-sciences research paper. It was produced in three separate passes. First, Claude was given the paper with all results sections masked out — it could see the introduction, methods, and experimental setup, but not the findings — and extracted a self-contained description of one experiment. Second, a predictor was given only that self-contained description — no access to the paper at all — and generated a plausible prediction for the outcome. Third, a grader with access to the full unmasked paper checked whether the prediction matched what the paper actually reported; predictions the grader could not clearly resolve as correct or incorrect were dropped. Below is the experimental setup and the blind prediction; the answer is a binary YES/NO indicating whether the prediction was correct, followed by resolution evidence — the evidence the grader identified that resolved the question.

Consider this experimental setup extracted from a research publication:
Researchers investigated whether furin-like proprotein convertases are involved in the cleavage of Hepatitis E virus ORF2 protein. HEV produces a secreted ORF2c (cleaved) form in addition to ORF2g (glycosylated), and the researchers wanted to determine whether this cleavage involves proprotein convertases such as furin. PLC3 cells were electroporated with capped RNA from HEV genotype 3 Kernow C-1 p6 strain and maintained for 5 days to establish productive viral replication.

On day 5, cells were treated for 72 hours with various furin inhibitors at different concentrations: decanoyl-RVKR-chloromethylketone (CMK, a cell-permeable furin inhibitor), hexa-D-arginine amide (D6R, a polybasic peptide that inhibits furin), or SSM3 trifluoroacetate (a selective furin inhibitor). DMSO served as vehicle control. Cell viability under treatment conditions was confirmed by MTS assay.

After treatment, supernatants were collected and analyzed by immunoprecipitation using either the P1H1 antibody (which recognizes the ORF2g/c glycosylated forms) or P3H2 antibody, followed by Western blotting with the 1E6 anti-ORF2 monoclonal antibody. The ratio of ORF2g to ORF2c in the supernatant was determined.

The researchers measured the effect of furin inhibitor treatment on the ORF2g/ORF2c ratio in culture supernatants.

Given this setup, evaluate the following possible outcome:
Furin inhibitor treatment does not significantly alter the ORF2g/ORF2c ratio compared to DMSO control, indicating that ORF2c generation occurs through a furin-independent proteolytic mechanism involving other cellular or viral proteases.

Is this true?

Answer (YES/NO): NO